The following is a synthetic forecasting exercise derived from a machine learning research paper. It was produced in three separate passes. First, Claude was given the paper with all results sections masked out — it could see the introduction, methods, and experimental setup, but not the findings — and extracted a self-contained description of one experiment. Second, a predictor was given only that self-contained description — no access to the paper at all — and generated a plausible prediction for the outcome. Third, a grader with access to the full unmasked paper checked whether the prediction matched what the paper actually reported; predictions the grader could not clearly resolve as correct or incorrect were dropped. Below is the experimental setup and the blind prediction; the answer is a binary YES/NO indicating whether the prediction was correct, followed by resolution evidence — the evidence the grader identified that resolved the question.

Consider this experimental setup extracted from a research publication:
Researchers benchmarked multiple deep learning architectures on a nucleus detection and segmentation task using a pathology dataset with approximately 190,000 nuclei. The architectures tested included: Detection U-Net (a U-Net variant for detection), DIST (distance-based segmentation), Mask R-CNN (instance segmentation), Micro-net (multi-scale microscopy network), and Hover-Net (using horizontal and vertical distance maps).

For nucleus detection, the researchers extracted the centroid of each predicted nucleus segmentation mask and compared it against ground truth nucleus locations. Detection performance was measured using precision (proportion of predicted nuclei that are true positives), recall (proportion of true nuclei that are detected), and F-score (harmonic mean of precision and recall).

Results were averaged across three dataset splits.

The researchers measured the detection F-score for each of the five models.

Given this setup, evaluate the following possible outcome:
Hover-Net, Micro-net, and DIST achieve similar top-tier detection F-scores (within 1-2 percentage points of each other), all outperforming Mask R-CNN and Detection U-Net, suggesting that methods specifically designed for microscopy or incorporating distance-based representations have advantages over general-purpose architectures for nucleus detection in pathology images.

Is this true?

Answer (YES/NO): NO